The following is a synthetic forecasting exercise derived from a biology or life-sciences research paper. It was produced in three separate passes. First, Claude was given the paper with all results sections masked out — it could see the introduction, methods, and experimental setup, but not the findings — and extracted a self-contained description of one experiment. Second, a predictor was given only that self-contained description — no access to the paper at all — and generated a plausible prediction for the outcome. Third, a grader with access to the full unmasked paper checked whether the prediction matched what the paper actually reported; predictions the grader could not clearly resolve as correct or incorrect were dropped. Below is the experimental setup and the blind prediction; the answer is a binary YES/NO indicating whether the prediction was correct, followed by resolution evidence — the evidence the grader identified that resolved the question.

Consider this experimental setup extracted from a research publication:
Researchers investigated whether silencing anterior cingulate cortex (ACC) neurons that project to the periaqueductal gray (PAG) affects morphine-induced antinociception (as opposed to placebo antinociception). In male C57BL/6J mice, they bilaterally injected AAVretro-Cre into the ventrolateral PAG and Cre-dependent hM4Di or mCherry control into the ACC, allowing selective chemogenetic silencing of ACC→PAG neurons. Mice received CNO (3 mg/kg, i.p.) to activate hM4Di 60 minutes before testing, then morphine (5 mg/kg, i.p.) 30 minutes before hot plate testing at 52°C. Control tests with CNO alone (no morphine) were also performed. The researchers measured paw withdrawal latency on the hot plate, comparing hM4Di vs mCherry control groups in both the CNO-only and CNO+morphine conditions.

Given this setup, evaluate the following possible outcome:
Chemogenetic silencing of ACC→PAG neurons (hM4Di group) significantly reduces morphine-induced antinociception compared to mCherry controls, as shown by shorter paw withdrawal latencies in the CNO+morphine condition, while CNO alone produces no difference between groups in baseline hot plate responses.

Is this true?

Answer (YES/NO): NO